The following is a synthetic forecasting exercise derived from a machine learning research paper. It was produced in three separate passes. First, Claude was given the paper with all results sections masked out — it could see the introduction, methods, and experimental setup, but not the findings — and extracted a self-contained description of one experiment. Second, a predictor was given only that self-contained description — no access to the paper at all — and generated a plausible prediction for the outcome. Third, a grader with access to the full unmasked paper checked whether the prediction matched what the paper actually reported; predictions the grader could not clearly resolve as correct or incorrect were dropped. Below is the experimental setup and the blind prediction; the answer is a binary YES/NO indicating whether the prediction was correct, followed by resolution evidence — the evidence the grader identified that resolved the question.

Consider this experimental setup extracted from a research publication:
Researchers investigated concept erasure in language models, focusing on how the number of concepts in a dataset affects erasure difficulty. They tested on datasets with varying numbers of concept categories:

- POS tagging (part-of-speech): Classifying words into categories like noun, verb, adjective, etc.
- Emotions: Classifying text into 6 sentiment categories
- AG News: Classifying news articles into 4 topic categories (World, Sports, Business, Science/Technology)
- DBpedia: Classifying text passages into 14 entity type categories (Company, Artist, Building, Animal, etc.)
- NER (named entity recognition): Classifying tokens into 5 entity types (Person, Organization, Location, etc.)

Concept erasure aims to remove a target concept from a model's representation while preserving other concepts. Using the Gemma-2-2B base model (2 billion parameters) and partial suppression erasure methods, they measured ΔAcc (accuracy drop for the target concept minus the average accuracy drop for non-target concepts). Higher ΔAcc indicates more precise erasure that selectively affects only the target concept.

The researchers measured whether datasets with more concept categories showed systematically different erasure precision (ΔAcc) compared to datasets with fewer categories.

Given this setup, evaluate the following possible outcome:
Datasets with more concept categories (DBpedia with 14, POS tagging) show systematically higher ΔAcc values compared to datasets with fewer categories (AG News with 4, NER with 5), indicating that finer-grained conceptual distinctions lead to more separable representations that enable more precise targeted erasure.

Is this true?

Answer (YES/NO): NO